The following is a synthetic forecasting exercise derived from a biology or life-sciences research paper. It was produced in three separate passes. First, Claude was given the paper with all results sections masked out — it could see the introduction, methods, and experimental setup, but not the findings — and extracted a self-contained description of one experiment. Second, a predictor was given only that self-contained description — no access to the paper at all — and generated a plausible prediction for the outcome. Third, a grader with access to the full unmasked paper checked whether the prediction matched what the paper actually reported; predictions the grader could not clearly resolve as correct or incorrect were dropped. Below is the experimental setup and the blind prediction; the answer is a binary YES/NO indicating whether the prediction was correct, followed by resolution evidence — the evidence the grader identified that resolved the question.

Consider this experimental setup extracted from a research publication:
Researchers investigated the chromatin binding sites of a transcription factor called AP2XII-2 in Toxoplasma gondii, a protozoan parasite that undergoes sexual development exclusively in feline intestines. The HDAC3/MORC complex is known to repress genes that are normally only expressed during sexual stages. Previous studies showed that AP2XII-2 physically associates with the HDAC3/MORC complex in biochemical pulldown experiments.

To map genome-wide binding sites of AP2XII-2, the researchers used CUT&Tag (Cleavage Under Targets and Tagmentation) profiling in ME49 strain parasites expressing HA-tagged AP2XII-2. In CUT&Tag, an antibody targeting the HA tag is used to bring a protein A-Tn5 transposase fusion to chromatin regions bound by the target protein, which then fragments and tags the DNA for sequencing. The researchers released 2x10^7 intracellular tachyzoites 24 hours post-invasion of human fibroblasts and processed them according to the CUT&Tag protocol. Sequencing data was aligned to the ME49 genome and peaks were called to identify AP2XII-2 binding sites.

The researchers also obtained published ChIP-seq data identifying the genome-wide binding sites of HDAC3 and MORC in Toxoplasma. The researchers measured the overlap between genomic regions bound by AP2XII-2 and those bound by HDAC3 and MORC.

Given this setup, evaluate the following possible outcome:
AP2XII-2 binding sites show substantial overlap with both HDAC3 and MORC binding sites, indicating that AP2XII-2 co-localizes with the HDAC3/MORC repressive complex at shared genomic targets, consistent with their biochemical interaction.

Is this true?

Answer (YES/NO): YES